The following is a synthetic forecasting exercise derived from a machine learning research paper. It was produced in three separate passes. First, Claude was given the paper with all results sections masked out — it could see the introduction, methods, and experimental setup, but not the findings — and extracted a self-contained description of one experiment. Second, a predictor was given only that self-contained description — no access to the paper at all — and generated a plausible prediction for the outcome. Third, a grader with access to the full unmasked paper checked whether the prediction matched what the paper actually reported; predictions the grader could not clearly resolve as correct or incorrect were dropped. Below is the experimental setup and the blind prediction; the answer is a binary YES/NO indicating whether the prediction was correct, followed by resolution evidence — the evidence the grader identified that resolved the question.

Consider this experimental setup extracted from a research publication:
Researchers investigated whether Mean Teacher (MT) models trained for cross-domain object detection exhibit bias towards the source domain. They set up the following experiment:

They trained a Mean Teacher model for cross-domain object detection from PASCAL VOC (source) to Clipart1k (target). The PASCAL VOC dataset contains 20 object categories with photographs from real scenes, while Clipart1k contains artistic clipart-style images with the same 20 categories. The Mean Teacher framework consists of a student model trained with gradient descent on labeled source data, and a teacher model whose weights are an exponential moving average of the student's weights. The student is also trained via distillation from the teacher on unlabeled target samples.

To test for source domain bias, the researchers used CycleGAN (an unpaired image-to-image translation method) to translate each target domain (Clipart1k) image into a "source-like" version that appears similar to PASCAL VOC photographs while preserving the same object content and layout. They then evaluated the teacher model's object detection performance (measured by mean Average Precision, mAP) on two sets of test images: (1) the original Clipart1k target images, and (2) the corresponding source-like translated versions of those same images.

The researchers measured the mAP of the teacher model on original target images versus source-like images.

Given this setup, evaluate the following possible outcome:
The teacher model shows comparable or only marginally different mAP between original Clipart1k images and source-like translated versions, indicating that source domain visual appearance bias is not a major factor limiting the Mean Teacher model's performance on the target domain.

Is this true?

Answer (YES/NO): NO